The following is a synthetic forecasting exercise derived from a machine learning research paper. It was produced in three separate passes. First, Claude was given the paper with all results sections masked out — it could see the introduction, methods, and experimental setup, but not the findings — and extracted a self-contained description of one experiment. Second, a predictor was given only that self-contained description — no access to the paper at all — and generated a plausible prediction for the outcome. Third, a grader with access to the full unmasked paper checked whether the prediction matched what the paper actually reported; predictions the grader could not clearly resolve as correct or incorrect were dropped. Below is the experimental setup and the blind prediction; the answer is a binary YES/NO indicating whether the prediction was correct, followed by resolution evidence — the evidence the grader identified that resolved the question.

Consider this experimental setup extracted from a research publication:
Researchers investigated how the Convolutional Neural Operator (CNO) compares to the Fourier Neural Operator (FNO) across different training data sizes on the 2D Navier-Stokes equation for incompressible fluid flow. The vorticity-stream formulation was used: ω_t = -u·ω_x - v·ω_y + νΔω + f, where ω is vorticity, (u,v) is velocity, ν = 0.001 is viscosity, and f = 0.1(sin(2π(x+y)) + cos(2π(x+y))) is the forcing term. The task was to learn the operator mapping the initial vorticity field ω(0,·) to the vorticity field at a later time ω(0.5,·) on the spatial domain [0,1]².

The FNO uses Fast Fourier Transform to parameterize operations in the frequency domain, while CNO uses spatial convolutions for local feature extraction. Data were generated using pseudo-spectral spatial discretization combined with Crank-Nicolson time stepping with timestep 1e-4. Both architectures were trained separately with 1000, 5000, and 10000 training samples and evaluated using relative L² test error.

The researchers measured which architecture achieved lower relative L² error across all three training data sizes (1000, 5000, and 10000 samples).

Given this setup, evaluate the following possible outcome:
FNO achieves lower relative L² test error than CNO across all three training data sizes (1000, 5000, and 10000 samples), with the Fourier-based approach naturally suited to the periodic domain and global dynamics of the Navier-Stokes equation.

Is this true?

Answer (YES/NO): NO